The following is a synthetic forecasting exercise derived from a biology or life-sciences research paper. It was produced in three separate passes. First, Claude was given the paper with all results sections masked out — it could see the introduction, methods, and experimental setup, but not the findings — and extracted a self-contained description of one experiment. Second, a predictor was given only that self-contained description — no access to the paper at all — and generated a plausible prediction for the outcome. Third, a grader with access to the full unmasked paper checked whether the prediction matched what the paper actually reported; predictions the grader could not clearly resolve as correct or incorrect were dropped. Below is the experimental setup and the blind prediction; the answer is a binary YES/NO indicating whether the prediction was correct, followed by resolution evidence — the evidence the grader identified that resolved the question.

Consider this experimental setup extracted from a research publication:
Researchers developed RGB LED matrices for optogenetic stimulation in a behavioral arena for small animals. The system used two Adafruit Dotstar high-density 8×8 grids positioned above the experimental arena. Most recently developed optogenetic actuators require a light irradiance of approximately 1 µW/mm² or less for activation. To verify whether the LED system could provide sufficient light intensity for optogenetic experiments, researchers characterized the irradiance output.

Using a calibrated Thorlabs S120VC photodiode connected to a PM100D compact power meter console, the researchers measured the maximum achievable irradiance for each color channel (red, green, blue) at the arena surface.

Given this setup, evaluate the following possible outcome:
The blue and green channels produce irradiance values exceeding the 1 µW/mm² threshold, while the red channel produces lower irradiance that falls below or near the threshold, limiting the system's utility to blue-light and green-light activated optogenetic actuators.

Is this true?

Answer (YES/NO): NO